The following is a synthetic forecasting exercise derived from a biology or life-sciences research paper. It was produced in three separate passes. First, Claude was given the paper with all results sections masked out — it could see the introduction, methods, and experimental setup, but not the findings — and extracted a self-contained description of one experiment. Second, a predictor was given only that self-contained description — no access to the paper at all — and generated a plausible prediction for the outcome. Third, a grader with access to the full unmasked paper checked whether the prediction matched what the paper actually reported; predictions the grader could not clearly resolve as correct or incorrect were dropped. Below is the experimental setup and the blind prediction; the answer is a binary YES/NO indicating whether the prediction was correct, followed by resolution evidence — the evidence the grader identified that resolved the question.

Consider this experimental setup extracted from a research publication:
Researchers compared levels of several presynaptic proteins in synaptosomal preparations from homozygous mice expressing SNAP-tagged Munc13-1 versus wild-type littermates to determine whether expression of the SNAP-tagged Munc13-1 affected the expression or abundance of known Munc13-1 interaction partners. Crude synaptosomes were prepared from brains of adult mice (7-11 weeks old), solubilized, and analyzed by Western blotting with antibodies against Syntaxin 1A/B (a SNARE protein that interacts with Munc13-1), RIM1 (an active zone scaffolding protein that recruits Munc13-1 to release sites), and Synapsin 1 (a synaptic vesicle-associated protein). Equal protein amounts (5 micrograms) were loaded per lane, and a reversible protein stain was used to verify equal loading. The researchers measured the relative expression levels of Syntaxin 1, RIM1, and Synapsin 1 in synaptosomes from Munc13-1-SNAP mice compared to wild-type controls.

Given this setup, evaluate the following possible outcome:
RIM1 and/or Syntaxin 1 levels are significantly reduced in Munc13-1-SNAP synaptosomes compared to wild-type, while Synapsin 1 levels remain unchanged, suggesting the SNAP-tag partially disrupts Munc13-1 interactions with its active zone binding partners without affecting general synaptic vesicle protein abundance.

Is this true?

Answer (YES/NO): NO